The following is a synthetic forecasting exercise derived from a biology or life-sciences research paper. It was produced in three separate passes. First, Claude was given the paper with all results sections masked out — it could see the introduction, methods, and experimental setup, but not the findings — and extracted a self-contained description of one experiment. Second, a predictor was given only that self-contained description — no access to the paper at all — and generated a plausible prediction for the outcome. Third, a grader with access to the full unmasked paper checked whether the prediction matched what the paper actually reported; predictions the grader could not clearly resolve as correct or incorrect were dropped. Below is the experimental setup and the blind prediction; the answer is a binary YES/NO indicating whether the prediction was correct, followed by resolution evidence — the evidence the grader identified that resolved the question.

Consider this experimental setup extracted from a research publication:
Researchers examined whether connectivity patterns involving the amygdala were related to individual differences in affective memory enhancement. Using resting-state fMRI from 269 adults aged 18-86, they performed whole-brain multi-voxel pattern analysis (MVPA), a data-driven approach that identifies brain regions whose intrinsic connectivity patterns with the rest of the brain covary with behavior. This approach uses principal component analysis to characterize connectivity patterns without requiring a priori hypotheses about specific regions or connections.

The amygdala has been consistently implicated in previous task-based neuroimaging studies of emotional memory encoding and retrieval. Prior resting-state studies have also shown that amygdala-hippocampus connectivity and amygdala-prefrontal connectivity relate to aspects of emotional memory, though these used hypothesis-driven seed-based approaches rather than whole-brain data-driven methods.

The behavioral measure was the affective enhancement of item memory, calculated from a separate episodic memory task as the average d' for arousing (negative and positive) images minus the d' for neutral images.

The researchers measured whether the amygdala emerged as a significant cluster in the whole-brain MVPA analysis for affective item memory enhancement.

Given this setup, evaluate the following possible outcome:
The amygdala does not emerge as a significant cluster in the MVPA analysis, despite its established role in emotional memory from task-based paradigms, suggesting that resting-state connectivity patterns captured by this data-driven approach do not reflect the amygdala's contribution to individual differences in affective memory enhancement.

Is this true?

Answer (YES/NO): YES